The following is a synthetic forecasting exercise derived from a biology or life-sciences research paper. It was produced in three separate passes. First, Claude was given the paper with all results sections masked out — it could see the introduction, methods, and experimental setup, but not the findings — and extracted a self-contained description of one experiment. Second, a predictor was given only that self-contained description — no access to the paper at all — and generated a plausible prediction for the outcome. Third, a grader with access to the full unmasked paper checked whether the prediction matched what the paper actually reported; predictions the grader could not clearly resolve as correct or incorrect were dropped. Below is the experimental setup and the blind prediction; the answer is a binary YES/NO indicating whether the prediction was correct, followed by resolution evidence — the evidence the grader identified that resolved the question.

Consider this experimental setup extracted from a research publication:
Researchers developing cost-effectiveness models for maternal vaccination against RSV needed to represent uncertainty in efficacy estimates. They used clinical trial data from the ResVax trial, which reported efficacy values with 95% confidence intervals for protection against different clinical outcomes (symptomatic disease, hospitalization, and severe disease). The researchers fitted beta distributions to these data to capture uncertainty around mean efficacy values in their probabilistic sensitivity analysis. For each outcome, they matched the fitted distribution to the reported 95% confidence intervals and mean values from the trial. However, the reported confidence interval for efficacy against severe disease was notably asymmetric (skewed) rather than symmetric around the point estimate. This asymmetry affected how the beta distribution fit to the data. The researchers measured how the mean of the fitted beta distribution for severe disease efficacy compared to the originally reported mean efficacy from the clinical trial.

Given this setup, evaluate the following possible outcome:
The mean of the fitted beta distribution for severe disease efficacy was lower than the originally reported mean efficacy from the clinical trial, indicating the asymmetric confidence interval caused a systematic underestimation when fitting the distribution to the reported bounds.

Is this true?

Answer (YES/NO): YES